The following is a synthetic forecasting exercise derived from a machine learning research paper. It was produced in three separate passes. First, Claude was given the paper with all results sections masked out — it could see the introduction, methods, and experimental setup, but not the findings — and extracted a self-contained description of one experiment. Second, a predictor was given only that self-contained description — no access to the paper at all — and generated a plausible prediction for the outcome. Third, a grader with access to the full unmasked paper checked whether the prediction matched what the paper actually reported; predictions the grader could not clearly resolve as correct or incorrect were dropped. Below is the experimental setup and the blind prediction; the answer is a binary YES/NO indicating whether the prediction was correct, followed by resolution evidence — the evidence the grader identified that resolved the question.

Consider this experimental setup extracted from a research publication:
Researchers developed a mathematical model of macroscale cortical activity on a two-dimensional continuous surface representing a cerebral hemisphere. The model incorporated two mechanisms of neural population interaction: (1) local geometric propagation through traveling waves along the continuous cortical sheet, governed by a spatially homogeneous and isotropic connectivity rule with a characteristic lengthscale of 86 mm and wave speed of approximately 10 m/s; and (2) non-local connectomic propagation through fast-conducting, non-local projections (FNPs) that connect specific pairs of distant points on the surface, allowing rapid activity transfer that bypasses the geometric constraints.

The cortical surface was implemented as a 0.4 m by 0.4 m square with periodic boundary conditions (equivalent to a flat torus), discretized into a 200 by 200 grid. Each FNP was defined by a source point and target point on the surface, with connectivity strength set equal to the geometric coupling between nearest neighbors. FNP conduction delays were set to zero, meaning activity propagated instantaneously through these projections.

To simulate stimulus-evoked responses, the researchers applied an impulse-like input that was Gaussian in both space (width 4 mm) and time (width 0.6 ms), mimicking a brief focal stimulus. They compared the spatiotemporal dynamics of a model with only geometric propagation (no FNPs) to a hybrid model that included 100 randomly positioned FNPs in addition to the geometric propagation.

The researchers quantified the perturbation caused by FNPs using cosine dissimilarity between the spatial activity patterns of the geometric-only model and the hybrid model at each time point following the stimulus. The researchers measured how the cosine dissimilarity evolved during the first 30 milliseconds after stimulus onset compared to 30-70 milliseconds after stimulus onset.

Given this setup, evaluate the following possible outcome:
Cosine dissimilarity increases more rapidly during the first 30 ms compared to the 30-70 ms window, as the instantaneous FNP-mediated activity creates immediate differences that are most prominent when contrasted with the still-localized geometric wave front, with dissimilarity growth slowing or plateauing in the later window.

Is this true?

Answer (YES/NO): NO